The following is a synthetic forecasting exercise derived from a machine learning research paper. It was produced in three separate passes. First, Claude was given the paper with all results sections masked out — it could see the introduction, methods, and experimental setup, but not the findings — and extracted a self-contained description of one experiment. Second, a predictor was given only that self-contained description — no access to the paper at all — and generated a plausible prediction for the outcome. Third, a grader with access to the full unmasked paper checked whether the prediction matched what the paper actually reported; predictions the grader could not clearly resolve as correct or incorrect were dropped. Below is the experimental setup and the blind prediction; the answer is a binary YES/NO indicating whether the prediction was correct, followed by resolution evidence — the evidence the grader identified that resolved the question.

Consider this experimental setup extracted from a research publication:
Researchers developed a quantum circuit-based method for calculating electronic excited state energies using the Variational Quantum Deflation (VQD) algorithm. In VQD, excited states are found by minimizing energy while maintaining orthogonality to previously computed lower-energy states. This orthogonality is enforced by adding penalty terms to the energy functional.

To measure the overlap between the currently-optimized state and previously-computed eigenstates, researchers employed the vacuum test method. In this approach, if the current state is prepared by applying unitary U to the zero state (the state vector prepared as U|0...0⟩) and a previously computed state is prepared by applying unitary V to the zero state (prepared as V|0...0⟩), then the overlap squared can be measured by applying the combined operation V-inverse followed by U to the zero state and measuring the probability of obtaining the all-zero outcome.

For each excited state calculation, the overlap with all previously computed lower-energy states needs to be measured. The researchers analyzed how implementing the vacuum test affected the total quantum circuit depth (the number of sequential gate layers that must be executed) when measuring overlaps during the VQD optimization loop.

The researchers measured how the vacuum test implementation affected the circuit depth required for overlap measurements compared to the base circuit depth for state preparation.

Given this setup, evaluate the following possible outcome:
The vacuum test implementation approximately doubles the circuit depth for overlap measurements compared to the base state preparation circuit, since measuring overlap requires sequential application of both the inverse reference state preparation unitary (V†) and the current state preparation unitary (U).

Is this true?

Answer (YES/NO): YES